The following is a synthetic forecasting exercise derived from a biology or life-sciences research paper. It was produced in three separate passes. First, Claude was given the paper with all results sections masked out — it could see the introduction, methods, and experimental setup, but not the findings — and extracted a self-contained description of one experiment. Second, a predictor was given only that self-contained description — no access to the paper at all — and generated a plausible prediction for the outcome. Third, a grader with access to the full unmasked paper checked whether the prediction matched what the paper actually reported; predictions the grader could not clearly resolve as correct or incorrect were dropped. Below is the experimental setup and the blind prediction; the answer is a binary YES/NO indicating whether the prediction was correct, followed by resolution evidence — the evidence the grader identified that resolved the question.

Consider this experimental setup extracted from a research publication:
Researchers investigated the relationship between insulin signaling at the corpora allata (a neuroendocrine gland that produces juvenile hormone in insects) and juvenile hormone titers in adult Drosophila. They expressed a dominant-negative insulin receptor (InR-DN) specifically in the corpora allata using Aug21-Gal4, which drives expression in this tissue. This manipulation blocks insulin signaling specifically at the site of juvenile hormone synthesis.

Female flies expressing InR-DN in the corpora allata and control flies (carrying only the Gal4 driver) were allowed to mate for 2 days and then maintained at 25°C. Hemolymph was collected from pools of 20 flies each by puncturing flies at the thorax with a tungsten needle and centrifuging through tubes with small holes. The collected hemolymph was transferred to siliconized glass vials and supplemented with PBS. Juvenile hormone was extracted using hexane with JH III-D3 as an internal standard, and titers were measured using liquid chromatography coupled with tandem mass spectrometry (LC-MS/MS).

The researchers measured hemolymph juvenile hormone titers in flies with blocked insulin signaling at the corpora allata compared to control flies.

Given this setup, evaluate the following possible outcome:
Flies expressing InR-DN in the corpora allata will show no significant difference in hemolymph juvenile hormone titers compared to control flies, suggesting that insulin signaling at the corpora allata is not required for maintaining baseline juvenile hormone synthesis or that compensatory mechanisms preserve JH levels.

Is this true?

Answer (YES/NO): NO